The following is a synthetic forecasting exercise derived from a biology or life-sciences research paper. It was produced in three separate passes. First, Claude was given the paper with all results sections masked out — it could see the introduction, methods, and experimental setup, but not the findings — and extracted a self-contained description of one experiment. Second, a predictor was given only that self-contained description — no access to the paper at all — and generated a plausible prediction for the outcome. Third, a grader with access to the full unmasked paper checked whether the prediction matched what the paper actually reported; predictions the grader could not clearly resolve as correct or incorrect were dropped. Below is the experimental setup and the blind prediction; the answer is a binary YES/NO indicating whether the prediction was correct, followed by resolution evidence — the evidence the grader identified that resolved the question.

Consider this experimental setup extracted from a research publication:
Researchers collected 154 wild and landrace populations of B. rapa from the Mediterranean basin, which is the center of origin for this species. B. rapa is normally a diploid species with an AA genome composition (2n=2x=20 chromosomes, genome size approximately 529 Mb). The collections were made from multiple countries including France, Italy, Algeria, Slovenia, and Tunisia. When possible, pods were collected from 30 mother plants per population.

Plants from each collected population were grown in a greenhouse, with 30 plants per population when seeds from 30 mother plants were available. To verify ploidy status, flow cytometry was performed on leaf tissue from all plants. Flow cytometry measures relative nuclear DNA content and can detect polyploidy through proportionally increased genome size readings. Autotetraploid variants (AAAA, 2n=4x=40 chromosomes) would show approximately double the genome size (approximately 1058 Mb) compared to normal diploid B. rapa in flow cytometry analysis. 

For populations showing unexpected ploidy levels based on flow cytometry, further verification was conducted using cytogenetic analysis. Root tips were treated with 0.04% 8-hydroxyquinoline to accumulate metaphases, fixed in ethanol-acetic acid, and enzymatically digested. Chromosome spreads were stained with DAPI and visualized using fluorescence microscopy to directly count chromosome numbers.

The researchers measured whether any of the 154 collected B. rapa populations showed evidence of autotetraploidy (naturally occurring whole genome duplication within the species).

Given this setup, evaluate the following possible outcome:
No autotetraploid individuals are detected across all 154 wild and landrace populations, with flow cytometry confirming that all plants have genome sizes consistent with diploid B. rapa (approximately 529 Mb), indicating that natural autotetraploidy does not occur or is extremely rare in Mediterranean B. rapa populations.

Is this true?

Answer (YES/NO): NO